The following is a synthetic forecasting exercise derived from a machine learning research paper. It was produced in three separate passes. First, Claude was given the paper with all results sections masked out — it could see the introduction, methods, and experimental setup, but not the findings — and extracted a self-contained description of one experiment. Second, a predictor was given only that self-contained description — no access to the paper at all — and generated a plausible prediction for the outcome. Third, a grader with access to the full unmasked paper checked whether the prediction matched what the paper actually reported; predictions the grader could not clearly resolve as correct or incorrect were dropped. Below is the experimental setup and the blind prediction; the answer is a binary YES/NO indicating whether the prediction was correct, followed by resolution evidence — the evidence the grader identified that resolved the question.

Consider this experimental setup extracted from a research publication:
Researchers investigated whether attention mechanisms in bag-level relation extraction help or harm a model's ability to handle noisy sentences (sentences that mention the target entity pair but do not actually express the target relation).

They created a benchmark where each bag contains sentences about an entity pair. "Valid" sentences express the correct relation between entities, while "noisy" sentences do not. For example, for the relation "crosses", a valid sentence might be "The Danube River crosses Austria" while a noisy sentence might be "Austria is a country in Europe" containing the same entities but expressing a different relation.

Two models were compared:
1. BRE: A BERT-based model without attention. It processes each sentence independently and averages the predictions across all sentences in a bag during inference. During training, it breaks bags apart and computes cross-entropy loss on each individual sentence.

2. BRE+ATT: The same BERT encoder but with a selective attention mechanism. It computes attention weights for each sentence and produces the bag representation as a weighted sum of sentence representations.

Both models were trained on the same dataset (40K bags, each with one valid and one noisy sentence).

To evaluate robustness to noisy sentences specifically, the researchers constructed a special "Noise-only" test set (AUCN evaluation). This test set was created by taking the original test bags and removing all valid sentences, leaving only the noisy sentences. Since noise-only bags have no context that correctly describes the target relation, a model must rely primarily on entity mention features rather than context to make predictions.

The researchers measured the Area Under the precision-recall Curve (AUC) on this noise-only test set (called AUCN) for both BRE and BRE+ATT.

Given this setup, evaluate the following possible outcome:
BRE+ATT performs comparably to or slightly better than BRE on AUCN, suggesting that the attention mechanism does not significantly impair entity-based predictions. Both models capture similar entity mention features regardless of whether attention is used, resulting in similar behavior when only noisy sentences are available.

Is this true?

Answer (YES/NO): NO